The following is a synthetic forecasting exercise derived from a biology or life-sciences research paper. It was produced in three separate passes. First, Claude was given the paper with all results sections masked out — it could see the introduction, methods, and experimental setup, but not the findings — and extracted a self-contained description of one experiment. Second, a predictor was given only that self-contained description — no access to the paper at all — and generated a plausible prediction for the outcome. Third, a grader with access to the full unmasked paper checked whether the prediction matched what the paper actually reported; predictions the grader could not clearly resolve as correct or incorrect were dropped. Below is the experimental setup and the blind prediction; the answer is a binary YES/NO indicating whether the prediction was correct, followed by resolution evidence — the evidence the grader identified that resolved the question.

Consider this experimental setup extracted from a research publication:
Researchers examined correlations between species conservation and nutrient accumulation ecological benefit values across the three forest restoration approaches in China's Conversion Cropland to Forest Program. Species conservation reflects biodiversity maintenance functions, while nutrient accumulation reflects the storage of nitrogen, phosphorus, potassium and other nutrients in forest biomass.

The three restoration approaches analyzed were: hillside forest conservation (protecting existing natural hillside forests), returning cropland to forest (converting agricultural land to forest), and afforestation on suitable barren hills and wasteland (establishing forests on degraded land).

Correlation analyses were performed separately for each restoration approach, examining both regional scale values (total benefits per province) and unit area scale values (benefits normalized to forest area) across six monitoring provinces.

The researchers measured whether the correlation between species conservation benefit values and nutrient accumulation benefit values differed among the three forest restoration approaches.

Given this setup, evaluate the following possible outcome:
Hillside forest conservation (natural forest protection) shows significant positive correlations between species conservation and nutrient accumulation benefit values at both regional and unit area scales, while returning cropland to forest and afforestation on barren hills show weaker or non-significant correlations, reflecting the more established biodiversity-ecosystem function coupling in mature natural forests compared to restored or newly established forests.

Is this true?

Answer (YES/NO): NO